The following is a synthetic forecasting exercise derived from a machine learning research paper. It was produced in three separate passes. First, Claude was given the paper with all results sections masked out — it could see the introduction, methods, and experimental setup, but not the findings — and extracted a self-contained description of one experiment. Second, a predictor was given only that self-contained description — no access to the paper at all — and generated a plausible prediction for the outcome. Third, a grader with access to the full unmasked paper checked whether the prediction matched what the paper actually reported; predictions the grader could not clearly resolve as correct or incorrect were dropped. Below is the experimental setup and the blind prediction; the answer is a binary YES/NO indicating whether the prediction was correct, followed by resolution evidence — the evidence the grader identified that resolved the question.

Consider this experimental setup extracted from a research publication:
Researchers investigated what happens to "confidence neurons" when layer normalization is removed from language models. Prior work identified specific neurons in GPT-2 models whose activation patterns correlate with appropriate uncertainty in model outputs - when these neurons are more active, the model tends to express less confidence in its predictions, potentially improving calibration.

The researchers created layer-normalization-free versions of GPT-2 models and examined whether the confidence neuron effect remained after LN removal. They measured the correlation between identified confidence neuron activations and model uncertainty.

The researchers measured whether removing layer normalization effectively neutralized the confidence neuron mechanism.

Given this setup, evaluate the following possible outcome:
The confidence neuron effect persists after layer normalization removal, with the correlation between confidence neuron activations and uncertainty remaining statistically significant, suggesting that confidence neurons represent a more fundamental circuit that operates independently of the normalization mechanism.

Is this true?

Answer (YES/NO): NO